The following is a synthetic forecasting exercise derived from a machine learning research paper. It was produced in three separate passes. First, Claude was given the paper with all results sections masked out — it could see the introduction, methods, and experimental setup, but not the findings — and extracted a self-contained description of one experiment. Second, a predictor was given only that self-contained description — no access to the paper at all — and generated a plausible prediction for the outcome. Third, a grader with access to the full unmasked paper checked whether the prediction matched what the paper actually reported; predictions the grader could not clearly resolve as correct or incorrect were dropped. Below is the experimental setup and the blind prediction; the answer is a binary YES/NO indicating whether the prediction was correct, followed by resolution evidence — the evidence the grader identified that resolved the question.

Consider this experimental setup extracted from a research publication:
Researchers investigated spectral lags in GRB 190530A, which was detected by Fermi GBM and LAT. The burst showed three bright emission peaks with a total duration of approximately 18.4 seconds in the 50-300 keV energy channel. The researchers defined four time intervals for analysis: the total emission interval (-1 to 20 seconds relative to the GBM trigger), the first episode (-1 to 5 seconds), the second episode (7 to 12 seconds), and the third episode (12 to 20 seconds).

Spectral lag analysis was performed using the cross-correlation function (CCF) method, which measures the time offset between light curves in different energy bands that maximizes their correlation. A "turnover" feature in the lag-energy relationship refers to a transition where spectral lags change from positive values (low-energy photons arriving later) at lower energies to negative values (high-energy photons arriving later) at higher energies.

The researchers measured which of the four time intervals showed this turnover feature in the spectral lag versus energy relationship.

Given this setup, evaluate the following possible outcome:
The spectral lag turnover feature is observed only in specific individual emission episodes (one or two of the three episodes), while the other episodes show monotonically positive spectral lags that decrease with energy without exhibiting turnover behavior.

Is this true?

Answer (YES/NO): NO